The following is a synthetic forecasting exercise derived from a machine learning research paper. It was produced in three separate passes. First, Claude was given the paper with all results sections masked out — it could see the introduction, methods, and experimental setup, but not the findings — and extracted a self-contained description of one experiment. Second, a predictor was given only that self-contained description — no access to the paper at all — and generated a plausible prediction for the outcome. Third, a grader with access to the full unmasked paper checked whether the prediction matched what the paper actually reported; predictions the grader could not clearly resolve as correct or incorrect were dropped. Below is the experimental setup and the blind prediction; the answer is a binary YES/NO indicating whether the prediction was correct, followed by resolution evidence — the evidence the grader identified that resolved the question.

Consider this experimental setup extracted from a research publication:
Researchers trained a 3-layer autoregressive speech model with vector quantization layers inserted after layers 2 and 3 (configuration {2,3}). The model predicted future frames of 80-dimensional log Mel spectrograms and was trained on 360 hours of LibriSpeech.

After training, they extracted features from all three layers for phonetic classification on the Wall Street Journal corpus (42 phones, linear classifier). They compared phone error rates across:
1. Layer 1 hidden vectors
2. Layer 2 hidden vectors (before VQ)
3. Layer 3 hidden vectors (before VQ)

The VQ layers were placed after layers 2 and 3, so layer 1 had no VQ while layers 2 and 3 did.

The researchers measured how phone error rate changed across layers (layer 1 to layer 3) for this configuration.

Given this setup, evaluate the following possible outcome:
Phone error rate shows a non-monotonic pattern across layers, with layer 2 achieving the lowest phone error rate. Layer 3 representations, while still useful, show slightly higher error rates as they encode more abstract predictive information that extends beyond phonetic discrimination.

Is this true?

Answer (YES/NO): NO